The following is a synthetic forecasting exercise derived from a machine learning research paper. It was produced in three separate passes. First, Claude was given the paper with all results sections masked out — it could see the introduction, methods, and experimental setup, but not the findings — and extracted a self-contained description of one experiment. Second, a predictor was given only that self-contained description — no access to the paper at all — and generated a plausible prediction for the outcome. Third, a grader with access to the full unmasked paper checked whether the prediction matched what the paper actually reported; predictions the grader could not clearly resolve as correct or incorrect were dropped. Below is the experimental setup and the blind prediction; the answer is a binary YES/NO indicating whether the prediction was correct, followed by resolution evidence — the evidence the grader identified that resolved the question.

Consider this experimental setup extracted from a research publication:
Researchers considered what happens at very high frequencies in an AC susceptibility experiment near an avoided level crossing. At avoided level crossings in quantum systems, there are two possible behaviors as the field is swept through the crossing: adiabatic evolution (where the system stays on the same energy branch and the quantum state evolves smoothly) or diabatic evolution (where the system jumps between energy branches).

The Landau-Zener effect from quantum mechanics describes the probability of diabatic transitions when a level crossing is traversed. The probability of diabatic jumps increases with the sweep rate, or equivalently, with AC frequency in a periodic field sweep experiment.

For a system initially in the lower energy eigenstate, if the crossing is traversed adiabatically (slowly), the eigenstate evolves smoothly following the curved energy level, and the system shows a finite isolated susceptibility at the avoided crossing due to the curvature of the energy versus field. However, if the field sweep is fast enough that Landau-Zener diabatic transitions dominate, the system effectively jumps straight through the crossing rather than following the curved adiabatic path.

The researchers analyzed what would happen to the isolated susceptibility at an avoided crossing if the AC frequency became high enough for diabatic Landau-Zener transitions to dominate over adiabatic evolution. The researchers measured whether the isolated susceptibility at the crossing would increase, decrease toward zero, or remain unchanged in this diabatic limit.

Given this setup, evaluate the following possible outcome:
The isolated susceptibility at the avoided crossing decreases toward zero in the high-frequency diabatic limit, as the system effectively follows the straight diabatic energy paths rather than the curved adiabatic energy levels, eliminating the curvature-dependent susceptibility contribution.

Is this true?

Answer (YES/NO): YES